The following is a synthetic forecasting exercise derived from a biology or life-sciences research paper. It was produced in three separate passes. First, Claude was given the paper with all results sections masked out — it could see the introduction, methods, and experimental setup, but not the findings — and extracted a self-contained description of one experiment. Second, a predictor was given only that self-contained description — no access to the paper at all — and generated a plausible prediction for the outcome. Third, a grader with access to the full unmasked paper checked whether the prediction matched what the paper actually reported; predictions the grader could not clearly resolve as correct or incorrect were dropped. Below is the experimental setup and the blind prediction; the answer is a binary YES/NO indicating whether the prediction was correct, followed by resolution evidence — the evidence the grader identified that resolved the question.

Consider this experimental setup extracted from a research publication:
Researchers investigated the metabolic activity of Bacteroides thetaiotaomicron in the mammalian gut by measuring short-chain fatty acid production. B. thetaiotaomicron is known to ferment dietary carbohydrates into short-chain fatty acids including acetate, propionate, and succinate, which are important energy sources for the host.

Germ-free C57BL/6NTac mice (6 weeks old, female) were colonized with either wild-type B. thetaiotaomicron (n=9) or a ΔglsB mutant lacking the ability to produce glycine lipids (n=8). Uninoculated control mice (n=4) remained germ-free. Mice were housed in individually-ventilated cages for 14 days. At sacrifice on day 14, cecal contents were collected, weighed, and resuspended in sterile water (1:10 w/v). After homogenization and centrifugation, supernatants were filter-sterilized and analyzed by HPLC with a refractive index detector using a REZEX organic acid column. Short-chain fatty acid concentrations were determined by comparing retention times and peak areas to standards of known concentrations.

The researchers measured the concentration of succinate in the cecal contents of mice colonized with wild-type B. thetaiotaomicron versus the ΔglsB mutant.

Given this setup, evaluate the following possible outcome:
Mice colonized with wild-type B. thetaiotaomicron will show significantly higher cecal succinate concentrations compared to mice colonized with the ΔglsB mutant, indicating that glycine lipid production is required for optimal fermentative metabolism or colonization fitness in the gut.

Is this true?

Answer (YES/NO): YES